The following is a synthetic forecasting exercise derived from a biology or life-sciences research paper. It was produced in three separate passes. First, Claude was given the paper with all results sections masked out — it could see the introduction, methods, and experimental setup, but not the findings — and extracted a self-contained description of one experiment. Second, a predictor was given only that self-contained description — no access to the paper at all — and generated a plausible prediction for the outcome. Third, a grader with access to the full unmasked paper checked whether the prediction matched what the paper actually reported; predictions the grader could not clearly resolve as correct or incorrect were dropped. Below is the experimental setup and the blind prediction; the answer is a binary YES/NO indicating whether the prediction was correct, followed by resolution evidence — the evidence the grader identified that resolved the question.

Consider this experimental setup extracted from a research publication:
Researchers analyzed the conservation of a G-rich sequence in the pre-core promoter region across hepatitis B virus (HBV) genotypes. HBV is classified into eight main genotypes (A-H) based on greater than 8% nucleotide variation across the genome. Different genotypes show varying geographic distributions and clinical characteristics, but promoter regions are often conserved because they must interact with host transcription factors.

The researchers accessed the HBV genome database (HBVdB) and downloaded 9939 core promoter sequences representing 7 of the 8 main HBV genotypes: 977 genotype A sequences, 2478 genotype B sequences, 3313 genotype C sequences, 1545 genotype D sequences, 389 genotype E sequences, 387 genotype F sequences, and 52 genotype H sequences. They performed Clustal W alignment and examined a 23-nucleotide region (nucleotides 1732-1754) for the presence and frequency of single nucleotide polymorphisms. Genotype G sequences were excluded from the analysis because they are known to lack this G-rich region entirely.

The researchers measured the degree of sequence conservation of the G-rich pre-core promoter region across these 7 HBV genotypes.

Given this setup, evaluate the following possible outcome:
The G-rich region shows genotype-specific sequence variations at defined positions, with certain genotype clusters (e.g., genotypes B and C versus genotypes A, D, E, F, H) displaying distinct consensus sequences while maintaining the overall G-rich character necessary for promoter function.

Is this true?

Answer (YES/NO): NO